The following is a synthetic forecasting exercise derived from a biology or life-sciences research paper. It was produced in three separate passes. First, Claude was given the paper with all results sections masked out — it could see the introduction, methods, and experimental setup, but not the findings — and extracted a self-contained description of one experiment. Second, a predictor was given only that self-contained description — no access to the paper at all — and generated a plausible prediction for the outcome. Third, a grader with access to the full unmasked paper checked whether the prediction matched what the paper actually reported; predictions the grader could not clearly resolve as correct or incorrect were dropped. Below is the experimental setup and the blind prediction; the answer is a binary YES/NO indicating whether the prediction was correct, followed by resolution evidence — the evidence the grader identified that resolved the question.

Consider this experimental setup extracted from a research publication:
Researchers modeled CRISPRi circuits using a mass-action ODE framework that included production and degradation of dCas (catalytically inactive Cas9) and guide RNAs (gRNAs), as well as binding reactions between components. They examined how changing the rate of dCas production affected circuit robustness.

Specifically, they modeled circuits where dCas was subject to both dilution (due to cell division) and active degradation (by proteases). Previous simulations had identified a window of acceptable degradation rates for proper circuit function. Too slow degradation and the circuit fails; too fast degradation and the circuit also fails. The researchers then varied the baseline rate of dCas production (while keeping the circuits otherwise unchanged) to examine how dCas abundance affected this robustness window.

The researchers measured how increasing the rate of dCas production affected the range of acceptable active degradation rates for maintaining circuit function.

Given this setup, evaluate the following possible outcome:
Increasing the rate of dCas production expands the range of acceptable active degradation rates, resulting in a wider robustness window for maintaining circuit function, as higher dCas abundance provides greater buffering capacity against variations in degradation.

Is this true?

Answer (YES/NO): NO